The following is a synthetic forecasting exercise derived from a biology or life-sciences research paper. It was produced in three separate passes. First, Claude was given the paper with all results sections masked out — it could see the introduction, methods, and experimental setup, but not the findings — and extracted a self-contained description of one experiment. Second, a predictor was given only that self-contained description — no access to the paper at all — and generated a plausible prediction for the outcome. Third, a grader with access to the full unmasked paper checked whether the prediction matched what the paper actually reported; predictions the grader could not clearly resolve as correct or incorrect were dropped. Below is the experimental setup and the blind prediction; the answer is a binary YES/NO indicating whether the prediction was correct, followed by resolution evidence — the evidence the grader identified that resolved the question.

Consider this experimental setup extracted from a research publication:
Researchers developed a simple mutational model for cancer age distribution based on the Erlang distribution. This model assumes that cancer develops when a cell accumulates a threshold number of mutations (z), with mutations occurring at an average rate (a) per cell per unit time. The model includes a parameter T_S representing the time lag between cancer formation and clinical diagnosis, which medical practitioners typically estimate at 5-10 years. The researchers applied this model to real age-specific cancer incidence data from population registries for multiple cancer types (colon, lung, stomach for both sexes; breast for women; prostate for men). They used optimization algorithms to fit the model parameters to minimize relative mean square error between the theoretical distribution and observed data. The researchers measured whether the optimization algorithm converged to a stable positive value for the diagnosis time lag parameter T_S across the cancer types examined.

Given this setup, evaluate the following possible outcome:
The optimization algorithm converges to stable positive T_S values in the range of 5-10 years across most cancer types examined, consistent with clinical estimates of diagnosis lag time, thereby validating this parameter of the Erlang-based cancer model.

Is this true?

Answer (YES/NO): NO